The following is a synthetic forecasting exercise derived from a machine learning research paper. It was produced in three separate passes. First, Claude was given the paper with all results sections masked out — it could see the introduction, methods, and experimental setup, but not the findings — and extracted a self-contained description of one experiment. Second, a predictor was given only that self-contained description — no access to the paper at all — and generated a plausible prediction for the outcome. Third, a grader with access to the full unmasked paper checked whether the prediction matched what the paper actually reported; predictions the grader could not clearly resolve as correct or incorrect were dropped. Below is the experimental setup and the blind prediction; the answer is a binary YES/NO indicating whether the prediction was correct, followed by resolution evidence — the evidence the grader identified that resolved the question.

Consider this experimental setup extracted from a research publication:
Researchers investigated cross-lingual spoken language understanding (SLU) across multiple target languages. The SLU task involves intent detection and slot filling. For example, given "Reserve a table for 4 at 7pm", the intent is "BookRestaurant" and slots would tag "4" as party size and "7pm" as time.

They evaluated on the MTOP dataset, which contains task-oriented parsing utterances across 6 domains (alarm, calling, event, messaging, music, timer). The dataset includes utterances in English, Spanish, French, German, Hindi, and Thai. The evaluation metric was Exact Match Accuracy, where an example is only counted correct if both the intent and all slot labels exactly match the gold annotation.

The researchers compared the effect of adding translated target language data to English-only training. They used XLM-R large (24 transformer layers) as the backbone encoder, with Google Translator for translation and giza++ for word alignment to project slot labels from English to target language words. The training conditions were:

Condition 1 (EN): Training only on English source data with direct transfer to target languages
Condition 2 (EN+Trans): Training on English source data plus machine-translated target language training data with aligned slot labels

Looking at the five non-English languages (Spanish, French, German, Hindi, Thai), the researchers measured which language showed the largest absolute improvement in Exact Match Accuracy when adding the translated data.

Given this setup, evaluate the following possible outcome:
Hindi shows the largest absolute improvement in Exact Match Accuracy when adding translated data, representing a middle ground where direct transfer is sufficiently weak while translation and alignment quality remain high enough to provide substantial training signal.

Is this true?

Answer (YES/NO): NO